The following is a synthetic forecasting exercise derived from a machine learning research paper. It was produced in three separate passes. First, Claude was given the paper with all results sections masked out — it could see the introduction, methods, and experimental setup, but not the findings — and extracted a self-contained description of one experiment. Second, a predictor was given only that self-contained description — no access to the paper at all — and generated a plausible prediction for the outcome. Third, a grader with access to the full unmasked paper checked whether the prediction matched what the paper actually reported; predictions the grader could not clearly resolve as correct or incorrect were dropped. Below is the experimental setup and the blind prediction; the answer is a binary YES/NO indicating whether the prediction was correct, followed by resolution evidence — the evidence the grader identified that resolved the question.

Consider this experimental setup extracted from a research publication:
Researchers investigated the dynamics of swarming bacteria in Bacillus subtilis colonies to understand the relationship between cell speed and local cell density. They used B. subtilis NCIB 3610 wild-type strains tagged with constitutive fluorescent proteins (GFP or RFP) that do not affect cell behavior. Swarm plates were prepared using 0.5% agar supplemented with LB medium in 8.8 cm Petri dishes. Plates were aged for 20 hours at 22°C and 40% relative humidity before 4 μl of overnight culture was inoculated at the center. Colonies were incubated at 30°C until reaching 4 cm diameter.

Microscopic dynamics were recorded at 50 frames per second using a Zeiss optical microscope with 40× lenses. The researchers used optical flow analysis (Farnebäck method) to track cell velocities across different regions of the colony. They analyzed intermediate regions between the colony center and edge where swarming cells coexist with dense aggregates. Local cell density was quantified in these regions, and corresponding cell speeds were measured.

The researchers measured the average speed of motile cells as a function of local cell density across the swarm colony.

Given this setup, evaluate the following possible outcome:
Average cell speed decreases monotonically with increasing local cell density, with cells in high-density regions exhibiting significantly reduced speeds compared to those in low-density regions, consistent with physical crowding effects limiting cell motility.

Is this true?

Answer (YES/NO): NO